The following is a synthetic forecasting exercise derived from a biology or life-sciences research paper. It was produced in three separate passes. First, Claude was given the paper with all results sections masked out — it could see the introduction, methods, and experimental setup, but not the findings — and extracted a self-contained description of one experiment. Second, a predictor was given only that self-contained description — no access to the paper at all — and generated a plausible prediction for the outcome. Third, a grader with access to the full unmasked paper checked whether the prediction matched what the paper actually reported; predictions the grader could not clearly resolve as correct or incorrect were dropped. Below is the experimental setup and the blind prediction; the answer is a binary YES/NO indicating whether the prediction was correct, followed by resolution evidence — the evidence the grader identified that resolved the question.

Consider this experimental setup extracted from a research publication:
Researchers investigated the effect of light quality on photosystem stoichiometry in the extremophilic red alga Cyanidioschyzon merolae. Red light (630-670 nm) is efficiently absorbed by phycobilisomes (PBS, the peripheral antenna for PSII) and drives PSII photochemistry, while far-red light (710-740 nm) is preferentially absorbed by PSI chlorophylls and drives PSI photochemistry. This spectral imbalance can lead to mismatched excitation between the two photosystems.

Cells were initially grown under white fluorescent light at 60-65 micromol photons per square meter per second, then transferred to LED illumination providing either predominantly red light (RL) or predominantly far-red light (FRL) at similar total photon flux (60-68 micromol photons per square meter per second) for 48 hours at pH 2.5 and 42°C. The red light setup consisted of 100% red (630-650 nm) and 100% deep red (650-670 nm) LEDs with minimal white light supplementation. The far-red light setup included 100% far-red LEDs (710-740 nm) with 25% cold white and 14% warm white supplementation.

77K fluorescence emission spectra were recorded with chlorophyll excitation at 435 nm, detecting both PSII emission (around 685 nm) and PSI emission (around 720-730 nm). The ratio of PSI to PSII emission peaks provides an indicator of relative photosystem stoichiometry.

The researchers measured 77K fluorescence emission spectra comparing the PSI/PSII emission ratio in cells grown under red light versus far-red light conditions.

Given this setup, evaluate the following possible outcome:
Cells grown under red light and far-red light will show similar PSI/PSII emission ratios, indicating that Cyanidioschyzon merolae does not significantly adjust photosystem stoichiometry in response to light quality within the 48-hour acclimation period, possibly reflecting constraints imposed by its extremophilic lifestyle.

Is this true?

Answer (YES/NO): NO